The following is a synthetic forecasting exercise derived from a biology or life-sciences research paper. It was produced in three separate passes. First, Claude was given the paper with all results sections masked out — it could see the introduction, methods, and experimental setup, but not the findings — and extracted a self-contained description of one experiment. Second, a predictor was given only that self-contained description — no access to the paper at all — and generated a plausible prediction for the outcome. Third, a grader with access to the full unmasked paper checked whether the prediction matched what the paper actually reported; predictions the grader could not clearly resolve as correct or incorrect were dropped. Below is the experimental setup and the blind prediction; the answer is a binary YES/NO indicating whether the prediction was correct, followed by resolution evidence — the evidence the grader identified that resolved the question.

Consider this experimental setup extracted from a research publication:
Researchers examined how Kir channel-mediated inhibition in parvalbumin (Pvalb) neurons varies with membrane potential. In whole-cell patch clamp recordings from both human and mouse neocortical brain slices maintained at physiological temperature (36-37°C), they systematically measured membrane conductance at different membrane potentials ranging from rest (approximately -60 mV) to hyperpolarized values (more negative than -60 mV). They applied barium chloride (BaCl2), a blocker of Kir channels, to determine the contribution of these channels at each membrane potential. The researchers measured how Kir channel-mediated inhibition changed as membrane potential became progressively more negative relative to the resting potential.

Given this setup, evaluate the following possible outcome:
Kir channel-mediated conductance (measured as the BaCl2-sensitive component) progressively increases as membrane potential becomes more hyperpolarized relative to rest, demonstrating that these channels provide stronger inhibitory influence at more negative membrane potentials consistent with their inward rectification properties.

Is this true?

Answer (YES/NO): YES